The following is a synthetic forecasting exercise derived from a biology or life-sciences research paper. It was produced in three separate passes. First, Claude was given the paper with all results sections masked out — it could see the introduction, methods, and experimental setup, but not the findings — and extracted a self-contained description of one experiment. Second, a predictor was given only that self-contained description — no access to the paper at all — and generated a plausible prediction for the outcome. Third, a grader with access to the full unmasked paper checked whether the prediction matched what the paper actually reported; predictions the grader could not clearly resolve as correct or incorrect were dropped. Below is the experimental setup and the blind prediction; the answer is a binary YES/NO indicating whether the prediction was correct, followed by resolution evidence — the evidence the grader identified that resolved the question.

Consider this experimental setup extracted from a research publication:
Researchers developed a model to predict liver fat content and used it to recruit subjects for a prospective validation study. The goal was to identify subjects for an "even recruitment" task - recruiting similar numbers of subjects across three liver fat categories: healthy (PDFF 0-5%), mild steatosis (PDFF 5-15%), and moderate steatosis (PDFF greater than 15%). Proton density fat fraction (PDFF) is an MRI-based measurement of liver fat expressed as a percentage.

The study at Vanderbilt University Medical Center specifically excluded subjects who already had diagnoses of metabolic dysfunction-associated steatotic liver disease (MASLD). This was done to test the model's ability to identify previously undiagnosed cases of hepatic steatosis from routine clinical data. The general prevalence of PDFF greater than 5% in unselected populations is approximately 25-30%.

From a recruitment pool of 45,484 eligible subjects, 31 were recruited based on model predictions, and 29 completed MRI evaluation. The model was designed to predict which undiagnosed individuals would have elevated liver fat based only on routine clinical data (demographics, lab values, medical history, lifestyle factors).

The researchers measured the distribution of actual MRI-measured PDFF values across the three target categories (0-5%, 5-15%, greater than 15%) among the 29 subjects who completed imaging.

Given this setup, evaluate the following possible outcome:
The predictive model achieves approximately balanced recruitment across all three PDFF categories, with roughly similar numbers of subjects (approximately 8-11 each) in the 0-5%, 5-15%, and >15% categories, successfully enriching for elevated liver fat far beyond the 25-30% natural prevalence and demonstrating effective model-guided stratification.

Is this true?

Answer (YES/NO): YES